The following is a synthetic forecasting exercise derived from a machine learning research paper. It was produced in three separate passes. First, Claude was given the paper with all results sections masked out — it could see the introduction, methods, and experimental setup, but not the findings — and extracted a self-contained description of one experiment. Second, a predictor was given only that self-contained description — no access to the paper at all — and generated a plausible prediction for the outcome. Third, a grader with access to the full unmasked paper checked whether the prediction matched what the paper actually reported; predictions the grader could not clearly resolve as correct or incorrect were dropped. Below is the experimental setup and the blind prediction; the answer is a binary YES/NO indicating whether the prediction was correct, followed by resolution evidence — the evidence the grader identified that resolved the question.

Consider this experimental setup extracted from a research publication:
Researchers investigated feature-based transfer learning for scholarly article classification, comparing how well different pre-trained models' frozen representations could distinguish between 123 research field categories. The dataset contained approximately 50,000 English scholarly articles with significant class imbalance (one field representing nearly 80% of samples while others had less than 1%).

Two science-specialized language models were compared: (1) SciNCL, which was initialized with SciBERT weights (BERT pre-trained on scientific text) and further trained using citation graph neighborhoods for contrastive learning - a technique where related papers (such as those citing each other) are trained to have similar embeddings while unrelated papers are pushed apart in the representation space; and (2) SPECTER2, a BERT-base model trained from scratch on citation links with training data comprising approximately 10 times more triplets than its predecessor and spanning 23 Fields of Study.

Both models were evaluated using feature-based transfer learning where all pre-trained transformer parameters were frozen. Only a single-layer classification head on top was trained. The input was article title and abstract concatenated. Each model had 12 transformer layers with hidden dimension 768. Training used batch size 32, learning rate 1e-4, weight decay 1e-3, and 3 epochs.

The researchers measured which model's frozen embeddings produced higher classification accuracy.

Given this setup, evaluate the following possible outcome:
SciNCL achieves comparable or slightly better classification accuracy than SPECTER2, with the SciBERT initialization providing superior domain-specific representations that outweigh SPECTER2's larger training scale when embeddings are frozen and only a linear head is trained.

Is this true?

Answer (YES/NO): NO